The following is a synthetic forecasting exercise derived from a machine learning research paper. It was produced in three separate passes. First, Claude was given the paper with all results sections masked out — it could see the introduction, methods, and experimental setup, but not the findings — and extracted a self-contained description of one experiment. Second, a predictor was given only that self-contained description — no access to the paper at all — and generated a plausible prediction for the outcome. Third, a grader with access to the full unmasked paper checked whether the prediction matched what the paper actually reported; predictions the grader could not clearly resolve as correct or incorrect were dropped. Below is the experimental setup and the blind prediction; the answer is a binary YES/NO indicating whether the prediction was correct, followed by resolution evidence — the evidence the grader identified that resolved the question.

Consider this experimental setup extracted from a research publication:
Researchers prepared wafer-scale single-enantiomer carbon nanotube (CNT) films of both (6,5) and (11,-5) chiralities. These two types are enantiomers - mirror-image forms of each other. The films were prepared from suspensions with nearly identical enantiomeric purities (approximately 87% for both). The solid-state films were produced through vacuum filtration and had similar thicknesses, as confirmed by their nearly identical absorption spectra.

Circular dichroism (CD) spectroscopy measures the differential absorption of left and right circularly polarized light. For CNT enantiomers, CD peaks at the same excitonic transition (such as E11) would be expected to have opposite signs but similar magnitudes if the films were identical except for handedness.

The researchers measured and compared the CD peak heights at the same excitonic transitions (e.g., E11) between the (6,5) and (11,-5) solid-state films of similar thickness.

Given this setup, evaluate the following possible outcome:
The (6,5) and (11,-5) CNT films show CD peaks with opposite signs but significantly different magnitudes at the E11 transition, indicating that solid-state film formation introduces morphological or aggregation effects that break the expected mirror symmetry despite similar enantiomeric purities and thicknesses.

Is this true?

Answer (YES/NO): YES